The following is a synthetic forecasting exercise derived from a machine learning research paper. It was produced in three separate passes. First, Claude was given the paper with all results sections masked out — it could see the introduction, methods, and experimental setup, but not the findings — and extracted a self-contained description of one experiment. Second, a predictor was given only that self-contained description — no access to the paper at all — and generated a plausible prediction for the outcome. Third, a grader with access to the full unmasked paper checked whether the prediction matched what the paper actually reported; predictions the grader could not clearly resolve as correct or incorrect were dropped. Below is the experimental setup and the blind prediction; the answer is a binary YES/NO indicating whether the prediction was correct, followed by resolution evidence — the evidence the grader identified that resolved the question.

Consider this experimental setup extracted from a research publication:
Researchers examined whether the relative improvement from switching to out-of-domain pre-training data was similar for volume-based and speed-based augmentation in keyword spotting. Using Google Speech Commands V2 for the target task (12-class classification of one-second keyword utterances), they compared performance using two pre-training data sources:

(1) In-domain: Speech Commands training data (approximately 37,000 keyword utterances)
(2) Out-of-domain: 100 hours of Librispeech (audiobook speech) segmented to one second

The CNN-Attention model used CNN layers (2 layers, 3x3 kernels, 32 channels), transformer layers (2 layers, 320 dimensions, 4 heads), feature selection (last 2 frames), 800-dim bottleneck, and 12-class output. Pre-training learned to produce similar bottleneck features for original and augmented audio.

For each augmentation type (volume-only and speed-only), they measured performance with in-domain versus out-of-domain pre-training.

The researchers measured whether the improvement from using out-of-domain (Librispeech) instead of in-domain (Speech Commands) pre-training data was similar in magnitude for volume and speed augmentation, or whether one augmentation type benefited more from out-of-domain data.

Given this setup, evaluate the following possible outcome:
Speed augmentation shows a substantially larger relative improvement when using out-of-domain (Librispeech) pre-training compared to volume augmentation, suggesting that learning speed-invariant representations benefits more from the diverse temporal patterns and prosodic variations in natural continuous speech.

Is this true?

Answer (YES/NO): YES